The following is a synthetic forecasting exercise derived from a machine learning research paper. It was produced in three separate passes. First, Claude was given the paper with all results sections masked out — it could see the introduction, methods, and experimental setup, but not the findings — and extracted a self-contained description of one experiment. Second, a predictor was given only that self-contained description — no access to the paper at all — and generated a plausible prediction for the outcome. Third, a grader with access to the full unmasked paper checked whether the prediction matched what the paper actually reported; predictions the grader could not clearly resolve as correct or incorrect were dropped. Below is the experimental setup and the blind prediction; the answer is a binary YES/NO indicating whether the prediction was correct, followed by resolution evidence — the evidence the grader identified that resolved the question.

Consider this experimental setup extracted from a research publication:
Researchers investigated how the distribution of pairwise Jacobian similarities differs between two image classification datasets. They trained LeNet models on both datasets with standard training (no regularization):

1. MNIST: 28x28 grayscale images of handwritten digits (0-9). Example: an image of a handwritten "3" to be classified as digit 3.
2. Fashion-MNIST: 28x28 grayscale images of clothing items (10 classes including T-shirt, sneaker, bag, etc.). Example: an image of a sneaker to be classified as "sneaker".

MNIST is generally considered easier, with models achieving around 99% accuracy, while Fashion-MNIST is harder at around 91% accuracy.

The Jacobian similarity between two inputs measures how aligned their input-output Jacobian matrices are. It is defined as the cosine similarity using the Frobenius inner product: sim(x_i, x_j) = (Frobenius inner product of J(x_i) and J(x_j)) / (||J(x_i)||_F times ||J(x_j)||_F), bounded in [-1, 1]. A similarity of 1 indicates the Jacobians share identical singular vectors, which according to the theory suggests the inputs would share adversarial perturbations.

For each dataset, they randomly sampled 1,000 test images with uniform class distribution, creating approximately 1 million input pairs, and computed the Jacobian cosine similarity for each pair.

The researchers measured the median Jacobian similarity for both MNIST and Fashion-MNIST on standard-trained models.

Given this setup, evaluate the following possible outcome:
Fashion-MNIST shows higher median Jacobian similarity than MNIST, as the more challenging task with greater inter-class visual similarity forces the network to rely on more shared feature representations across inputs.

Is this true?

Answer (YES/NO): NO